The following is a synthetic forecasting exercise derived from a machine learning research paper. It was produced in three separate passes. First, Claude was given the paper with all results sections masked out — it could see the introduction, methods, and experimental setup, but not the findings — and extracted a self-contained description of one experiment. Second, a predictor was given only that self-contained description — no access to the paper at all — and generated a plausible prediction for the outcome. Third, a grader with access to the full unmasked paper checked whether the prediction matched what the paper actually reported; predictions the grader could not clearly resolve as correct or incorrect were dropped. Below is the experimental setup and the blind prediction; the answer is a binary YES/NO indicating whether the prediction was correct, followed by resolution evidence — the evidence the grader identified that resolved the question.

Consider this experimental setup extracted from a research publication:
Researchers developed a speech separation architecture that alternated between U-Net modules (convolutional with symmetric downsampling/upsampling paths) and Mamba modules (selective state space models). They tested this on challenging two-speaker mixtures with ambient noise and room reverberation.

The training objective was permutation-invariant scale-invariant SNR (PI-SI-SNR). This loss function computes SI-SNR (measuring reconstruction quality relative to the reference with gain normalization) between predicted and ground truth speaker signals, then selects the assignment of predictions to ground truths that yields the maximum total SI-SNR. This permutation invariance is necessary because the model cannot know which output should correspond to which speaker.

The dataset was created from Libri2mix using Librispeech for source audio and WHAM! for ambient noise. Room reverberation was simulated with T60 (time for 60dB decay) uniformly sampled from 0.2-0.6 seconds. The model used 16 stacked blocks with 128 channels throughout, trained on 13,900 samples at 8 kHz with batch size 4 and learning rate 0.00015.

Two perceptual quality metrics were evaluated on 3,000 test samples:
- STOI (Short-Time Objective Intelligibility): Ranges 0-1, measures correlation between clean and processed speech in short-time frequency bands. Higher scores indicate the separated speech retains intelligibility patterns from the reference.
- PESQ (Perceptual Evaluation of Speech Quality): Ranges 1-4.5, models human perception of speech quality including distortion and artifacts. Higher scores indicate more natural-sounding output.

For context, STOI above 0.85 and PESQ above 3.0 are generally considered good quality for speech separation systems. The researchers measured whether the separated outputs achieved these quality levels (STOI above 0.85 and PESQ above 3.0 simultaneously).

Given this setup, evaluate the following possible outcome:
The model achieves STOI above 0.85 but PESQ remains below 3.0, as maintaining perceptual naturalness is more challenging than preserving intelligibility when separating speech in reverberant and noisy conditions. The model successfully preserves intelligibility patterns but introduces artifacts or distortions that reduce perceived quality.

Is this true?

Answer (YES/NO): NO